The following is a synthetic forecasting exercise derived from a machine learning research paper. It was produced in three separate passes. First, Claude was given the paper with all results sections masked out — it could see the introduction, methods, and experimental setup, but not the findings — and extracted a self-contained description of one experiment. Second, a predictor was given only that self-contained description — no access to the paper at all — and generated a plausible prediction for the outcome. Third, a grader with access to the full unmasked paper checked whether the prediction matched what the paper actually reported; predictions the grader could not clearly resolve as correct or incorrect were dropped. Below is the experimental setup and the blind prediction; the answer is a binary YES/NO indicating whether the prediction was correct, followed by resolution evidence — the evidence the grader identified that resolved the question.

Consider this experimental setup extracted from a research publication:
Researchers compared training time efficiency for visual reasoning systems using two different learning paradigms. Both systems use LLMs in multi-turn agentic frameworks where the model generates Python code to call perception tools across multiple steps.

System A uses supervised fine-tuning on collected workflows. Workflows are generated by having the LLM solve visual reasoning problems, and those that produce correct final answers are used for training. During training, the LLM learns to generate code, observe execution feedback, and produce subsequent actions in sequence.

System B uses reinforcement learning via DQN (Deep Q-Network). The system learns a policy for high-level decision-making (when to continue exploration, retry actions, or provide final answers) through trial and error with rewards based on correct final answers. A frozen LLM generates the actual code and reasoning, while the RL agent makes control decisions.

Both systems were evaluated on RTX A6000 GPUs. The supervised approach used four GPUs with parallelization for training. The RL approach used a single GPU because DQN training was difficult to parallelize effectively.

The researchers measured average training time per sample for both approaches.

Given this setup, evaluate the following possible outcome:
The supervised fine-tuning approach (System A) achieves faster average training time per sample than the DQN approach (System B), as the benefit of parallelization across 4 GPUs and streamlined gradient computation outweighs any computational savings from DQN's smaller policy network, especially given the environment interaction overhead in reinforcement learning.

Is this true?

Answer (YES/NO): YES